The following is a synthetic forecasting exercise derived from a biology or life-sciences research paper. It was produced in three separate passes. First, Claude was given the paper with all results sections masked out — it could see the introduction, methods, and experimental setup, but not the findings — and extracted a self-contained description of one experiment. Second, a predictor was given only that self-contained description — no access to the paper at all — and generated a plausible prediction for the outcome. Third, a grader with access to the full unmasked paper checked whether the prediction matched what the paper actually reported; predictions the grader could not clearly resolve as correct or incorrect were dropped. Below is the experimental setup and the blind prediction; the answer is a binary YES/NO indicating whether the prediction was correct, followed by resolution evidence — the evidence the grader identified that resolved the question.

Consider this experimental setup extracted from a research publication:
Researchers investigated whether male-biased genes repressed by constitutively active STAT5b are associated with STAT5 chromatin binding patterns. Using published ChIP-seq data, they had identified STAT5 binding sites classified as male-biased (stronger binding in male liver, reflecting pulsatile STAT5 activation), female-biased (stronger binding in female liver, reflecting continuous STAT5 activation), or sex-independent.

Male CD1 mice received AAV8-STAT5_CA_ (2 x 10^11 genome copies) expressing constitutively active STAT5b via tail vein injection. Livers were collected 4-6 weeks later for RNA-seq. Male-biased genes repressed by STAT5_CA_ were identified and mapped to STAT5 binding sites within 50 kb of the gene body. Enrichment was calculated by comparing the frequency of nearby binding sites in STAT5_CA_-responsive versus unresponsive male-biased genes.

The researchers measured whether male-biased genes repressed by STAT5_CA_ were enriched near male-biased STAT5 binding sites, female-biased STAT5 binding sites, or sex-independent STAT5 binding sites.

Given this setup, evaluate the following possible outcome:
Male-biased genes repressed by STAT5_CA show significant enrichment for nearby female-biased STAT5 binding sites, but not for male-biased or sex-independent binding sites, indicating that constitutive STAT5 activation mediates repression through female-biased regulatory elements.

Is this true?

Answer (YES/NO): NO